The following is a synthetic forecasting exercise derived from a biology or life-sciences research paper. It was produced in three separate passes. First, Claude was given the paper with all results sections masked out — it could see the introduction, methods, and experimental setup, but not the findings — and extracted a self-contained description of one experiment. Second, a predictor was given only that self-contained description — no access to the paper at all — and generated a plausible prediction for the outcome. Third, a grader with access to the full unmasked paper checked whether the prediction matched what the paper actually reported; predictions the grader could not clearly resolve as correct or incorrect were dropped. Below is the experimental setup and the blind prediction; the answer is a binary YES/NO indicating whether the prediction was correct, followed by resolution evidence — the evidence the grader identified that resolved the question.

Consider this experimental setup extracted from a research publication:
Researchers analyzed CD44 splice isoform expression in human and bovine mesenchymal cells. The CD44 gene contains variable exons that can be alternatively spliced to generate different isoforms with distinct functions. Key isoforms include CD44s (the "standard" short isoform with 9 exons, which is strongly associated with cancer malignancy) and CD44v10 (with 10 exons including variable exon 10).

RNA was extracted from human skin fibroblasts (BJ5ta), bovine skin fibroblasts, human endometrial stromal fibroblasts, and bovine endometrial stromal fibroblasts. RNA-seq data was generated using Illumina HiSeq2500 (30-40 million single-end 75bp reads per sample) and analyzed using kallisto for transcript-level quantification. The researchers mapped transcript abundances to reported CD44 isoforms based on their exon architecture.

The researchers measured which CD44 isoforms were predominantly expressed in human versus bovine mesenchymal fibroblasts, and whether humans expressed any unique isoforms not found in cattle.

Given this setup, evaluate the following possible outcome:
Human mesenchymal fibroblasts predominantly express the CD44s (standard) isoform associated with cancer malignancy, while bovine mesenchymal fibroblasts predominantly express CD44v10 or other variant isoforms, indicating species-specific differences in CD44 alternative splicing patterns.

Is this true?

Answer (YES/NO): NO